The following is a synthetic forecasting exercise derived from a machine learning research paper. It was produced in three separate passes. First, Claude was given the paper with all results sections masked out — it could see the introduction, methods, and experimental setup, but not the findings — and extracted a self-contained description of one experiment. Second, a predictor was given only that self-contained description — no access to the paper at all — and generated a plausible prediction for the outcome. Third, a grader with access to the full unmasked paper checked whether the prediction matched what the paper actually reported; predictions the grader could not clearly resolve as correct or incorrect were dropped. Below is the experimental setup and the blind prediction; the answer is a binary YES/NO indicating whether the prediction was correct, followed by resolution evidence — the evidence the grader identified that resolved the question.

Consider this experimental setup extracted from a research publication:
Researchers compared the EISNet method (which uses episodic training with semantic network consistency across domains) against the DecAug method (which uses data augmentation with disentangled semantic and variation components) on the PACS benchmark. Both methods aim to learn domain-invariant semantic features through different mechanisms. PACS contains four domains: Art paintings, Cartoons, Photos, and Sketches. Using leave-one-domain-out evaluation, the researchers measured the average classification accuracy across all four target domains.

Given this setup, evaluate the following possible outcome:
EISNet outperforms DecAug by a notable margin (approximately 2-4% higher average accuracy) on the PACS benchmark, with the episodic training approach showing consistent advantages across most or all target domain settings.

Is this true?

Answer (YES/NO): NO